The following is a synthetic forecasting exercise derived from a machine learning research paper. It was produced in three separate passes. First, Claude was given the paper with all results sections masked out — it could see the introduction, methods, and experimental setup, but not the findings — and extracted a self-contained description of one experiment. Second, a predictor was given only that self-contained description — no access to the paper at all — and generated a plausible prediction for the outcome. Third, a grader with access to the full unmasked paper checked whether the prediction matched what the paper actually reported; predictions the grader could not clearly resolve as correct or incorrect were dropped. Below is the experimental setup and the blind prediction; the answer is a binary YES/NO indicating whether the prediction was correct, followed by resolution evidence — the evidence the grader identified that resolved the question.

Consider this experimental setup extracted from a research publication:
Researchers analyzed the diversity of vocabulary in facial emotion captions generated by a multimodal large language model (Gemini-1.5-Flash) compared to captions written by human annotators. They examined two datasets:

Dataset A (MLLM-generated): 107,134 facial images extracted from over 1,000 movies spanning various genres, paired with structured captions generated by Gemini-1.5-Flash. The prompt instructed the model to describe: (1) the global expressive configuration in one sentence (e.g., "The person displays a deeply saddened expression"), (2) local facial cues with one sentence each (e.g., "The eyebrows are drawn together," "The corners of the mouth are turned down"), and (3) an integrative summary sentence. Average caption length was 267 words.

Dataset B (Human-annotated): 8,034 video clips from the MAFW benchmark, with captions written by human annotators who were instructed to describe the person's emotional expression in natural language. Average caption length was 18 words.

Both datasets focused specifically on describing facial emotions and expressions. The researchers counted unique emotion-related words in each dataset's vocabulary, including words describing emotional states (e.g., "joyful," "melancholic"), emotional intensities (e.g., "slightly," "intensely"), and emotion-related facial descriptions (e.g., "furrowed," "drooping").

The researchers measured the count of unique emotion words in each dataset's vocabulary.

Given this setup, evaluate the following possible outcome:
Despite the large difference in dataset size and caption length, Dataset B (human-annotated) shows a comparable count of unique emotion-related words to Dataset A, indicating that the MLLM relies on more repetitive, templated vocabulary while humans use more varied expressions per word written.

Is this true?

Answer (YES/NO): NO